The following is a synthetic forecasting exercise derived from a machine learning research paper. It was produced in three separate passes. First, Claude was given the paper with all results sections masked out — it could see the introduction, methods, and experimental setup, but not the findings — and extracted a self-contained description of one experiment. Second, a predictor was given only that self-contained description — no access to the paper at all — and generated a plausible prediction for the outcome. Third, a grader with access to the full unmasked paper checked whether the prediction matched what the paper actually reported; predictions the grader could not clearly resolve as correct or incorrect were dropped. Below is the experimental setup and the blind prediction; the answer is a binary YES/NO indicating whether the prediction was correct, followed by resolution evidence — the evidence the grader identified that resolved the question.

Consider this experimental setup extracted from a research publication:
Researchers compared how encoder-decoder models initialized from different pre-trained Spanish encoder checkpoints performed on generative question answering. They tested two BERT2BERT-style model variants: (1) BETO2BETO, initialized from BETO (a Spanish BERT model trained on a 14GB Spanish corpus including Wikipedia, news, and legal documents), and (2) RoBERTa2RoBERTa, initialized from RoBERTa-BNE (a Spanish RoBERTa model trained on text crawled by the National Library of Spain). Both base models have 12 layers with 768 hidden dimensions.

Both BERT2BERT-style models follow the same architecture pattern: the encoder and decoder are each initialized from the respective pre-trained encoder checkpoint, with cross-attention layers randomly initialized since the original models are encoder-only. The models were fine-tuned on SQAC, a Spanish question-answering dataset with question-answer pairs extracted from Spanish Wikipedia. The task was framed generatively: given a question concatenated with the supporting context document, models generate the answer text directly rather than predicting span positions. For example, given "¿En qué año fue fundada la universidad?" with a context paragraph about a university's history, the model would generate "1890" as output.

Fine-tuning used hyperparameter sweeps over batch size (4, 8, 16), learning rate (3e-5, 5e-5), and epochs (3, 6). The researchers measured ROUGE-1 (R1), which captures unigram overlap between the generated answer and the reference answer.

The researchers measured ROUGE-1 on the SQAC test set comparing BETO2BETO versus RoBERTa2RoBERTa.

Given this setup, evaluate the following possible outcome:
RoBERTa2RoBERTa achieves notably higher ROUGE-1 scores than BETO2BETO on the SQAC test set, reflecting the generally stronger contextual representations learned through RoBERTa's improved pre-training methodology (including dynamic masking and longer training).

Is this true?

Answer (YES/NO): NO